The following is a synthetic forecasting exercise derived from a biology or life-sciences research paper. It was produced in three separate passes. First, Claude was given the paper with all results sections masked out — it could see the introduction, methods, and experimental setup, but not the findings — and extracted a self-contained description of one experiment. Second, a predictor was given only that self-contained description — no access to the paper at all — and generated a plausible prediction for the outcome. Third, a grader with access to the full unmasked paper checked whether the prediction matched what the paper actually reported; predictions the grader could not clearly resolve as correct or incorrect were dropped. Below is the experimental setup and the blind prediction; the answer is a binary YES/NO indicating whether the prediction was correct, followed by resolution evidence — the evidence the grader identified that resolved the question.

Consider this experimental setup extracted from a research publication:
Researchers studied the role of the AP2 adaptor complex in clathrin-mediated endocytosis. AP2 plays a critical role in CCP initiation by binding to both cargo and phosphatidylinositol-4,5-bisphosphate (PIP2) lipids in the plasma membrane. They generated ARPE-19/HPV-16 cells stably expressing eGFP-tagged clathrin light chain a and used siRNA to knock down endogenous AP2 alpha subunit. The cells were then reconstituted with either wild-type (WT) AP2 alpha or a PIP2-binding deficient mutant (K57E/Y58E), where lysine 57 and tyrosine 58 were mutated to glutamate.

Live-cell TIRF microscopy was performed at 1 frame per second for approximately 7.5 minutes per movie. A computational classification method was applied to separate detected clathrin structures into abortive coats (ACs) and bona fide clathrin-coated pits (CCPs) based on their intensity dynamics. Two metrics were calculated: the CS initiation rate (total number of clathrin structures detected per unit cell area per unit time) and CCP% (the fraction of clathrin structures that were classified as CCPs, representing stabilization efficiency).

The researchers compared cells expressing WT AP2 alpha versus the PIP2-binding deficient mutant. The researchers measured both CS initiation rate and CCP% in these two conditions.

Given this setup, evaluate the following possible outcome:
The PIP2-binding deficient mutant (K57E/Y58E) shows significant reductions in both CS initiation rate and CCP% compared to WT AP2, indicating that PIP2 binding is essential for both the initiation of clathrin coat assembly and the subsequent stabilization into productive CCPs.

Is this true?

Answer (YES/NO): NO